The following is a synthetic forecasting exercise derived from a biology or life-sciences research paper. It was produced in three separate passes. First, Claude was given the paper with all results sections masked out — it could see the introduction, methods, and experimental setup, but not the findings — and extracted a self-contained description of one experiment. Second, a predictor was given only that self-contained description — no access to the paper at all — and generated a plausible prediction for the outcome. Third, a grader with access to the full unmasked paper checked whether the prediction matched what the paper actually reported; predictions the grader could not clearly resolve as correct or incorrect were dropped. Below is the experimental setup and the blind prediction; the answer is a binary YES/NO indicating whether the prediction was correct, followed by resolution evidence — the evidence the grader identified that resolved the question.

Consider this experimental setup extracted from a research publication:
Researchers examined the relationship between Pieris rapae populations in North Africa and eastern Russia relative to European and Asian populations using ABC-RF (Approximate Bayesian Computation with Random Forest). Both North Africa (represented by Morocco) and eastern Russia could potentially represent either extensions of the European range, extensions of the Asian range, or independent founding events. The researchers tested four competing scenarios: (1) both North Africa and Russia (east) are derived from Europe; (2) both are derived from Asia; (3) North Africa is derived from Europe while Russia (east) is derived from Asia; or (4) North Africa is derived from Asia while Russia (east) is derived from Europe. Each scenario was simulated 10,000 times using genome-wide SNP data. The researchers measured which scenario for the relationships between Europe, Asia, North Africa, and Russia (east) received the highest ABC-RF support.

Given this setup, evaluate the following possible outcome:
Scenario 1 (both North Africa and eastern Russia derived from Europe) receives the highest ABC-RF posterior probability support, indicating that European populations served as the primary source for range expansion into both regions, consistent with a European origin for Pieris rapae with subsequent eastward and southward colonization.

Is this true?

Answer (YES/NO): NO